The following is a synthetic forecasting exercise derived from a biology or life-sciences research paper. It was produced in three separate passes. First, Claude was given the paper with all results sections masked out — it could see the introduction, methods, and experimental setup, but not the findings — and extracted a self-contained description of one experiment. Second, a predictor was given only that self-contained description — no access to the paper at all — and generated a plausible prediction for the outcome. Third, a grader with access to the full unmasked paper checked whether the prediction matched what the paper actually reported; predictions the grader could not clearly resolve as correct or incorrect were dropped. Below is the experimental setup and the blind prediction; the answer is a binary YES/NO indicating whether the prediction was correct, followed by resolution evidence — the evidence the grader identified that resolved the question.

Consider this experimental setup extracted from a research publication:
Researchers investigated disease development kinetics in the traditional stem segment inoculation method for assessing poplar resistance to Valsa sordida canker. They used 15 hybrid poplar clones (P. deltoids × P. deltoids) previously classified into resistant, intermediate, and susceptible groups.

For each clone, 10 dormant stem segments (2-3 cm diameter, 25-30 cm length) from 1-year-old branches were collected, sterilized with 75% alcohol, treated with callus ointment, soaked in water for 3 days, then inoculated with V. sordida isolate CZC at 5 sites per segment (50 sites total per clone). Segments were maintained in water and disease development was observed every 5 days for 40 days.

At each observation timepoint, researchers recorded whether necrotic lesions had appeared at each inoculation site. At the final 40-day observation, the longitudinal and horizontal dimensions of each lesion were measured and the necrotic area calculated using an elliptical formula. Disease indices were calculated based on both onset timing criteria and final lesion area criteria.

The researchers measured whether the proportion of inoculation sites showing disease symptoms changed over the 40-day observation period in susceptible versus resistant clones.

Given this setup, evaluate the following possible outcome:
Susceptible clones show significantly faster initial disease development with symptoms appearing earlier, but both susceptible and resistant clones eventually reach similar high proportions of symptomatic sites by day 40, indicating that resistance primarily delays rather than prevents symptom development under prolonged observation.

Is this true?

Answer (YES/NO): NO